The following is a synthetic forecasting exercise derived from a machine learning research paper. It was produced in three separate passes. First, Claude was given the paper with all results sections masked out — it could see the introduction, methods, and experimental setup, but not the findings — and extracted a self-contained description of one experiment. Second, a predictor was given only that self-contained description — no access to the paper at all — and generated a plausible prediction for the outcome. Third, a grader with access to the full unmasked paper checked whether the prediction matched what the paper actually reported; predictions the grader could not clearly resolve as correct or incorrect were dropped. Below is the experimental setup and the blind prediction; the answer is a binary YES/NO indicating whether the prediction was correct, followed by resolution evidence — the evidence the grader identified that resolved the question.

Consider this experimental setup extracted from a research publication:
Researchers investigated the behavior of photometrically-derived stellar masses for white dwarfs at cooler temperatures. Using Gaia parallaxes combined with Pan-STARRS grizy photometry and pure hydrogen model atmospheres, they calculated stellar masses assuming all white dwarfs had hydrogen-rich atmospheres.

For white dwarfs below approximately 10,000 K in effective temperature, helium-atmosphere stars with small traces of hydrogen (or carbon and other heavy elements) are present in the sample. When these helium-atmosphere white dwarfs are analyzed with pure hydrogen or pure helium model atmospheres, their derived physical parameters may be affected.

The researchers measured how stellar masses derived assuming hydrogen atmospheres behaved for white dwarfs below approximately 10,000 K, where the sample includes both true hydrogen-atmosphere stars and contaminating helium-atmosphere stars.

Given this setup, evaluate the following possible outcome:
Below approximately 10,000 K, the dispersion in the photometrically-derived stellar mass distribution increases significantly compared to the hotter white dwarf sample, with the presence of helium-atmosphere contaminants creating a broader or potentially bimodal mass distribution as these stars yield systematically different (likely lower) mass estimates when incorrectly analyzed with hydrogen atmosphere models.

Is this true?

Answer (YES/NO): NO